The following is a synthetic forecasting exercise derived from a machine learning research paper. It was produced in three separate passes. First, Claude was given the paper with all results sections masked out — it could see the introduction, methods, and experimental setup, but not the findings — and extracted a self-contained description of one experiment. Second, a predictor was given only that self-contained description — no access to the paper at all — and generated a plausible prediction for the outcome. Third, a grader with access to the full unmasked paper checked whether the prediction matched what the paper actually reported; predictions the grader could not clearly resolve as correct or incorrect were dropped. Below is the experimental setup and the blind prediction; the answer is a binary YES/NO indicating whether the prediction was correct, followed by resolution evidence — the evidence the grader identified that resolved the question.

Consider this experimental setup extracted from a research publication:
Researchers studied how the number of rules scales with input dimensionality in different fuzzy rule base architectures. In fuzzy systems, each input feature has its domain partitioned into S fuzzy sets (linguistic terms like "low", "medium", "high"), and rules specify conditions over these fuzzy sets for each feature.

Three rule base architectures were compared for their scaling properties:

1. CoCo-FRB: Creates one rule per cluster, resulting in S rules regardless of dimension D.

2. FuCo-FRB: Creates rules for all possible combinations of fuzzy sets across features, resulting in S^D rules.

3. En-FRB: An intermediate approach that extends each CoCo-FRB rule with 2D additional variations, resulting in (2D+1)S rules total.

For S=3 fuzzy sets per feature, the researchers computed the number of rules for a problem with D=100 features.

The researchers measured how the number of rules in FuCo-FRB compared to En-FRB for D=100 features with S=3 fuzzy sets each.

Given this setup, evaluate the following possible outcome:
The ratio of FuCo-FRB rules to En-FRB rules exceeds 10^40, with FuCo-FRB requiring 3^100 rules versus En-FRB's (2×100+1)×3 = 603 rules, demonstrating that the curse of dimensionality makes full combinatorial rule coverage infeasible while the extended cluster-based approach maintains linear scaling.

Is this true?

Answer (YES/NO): YES